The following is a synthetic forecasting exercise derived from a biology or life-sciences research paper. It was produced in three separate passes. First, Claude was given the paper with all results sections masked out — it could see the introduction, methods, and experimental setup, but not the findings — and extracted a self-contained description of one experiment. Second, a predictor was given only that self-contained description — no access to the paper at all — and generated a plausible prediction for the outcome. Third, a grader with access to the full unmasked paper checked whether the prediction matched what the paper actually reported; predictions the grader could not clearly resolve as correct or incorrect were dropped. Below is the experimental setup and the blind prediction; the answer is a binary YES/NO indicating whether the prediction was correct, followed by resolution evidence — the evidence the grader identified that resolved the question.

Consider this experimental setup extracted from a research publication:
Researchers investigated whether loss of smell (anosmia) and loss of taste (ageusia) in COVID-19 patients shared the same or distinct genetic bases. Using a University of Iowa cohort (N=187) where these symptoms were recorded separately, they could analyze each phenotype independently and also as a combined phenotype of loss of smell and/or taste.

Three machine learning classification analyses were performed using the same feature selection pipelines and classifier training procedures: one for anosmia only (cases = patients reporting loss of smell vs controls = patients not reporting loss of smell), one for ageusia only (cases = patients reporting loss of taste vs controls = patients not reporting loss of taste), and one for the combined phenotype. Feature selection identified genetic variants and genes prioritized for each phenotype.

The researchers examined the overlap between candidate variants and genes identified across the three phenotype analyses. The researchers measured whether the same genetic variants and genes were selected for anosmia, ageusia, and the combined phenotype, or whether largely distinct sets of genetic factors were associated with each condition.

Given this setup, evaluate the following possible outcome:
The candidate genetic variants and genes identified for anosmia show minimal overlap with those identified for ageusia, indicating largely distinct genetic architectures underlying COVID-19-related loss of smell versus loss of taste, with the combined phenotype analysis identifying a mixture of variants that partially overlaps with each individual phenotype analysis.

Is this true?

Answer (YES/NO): NO